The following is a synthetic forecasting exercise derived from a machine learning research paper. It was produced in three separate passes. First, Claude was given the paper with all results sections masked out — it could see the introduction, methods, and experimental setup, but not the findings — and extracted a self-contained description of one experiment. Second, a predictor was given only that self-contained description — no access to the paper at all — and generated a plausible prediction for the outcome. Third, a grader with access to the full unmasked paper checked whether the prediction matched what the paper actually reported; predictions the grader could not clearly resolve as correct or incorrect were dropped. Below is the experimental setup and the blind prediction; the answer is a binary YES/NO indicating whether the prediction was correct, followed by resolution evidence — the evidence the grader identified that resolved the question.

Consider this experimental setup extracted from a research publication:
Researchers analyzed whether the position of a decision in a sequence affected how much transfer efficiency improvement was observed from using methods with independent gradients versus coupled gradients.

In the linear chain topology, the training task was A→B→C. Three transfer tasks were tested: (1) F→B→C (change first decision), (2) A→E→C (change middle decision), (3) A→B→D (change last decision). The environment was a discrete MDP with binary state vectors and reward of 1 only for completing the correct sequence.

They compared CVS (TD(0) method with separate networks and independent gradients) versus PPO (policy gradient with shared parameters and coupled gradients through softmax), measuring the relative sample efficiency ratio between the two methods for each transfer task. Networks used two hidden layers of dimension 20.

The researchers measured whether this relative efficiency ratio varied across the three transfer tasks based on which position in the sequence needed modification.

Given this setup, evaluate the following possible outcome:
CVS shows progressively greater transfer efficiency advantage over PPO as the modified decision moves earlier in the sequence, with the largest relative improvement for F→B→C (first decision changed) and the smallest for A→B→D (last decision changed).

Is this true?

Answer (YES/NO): NO